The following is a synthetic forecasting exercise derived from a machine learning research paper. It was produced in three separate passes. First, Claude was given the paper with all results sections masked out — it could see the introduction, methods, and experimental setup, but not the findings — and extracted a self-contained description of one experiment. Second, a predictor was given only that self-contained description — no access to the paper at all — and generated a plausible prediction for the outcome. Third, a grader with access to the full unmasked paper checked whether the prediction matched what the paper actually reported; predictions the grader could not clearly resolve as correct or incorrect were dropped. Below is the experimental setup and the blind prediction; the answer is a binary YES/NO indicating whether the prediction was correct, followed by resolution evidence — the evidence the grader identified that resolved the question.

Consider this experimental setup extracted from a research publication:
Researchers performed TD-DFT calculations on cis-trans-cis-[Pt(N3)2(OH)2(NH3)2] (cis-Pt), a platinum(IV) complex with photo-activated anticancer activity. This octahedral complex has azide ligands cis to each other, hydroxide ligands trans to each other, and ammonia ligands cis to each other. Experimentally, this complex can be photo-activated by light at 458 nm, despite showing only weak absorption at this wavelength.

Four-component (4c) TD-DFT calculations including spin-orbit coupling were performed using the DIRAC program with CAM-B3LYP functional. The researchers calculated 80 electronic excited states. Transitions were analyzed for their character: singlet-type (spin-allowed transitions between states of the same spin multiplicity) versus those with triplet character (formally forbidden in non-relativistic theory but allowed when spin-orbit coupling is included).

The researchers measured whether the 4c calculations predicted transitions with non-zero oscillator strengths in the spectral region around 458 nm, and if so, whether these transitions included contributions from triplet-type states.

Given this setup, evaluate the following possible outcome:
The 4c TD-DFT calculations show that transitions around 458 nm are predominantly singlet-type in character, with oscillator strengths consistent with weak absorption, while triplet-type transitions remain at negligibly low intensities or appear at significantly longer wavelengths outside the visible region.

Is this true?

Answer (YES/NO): NO